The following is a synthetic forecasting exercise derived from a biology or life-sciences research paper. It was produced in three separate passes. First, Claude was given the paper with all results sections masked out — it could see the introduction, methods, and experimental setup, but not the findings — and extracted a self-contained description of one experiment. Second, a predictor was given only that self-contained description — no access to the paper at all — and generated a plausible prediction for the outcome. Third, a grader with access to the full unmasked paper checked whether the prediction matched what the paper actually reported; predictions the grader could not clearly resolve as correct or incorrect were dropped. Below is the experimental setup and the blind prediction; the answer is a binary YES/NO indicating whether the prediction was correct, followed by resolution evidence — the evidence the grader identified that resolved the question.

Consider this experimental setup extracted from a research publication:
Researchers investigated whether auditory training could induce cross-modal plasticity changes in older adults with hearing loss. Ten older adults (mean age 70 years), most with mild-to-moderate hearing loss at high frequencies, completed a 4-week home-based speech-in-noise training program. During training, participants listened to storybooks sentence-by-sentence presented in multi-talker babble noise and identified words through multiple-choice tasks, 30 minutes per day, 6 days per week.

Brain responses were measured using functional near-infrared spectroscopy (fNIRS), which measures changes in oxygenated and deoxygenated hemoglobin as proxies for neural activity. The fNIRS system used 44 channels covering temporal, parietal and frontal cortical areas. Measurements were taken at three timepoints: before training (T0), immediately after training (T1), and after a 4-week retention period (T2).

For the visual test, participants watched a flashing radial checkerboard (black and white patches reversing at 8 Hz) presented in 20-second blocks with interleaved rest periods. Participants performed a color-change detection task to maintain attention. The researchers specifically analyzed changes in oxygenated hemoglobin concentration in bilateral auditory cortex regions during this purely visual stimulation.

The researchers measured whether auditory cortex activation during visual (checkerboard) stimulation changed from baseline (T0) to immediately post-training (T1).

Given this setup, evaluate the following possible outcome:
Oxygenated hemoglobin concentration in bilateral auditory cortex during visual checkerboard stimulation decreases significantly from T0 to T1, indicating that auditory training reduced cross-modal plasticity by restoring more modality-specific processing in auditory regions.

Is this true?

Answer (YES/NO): NO